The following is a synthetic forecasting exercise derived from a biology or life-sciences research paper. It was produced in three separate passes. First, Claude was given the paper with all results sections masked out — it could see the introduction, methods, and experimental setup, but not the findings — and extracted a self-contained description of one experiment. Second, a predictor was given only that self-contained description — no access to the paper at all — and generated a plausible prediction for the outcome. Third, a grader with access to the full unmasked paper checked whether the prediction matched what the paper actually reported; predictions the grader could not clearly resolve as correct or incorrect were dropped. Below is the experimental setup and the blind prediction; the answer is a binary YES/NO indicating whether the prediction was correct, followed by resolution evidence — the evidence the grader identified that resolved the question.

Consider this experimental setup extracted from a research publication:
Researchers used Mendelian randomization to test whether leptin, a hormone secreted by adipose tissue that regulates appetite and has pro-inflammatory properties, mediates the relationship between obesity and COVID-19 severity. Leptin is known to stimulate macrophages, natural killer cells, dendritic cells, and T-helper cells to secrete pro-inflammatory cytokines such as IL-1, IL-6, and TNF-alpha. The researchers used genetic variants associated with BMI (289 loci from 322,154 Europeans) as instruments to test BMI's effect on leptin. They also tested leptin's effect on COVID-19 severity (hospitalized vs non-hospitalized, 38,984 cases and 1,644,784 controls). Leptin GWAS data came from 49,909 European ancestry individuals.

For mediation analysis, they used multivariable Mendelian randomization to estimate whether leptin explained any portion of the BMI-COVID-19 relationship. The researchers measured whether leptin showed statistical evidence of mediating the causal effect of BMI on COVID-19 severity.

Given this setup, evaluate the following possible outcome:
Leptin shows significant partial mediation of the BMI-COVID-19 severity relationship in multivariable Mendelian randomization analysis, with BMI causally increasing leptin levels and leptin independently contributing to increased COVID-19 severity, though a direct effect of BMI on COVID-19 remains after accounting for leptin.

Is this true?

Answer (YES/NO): NO